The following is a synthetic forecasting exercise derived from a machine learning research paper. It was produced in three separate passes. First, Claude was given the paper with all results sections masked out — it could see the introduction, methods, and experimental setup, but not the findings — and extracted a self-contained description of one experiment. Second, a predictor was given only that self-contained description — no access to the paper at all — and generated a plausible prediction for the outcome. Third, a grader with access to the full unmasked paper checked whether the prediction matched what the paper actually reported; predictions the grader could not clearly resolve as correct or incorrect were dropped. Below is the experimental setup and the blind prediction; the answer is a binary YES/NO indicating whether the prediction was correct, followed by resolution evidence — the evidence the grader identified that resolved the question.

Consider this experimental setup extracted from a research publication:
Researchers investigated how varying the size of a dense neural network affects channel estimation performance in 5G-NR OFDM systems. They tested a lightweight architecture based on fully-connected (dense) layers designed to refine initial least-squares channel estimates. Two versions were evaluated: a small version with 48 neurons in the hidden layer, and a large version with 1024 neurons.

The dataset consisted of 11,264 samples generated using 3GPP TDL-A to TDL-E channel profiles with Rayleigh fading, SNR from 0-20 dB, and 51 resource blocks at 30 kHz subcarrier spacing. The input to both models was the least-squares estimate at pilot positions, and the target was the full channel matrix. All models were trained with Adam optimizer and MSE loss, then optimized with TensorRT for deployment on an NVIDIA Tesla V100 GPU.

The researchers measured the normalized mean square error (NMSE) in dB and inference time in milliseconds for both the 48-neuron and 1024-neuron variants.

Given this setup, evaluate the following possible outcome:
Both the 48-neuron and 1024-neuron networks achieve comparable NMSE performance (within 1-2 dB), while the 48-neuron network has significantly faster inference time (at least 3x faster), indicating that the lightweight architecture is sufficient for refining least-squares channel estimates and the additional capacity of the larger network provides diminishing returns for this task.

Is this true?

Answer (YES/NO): NO